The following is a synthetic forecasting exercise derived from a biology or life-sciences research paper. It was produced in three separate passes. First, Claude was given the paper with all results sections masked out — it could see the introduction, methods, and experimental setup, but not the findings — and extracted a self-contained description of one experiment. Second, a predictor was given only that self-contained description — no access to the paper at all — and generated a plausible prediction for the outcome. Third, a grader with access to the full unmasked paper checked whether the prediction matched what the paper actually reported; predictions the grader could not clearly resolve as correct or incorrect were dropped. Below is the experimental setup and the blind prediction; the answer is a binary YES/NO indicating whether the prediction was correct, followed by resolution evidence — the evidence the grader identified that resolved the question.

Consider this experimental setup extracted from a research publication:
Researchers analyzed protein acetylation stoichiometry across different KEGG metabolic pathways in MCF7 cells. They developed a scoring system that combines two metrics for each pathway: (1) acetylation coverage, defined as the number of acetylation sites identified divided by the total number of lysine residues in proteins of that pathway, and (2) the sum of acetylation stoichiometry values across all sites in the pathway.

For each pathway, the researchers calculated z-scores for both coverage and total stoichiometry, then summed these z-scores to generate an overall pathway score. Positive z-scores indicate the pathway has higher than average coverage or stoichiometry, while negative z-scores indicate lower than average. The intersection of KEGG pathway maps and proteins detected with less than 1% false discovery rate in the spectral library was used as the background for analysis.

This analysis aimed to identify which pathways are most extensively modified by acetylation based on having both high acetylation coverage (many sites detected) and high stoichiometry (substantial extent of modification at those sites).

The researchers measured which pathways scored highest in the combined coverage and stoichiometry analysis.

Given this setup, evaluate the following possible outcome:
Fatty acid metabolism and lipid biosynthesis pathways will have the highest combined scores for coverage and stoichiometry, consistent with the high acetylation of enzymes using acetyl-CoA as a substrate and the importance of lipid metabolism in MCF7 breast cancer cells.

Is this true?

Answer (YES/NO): NO